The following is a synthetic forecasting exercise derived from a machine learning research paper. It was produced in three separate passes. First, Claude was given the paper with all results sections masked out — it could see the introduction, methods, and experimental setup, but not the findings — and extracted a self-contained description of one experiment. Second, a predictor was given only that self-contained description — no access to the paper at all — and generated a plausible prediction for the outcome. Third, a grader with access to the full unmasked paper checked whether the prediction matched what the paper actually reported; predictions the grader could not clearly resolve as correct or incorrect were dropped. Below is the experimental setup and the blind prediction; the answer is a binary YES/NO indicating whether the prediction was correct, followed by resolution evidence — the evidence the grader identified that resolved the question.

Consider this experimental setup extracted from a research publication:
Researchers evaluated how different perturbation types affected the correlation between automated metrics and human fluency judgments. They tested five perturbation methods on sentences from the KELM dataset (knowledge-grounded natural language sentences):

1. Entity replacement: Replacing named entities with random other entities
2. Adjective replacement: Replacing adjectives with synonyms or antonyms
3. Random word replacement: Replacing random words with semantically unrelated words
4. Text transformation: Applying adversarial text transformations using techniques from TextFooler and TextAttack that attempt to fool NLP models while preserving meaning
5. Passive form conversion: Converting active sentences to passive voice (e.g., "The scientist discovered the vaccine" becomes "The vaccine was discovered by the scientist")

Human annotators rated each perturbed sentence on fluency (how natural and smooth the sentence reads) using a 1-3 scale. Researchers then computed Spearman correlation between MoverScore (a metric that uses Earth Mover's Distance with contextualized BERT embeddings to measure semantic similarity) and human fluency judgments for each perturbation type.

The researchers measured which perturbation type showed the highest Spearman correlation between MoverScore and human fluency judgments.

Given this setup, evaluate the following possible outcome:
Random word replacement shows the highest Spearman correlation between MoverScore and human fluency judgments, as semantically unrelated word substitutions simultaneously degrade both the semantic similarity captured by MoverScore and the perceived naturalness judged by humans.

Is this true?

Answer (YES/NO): NO